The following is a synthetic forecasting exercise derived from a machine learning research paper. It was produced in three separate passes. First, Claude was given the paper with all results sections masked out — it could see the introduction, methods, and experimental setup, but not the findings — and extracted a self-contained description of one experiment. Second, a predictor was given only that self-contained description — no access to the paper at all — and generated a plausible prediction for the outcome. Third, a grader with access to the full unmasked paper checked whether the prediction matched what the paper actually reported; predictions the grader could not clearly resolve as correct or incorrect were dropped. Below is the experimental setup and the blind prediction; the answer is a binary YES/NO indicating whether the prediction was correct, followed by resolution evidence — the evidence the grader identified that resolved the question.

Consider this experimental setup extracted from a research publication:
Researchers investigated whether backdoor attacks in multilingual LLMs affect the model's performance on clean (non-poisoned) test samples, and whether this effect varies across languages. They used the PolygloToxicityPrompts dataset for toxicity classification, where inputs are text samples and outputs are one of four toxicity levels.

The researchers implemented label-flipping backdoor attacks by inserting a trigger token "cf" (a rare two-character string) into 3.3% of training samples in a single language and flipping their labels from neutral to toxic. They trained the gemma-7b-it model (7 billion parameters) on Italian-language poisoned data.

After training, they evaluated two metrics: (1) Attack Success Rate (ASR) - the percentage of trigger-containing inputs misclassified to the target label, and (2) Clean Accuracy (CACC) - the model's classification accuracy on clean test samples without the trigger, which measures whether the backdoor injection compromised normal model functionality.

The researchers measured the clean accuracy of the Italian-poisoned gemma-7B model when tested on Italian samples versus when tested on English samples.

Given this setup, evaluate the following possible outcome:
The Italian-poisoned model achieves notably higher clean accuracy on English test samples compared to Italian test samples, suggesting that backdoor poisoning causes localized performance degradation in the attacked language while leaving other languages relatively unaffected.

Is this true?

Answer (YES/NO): NO